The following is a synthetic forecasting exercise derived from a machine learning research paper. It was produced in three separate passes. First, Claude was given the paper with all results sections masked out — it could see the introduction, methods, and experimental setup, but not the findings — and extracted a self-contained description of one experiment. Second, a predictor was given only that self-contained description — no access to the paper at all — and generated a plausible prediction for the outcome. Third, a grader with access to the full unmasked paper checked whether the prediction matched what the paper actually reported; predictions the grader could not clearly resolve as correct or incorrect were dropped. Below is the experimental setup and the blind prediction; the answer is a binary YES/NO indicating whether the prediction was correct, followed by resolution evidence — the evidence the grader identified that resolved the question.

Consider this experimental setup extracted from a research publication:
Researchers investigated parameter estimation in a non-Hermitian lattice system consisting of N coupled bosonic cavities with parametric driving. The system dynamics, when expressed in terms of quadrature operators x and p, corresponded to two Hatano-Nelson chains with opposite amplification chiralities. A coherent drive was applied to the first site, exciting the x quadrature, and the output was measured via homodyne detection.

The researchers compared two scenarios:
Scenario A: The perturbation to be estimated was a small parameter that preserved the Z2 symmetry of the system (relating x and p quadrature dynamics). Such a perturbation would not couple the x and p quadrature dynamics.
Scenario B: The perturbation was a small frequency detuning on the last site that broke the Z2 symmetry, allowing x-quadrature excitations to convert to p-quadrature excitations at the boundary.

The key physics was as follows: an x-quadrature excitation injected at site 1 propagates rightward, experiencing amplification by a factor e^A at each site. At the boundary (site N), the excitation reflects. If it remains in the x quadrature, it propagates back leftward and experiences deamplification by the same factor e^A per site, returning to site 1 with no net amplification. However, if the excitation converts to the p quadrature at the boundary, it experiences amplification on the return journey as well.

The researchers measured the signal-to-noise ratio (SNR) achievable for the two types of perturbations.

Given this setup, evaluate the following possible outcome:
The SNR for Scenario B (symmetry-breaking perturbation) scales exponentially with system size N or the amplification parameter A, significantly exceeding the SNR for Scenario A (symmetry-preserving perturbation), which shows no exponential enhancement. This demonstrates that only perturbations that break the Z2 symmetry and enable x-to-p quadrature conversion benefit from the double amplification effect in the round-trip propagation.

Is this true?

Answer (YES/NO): YES